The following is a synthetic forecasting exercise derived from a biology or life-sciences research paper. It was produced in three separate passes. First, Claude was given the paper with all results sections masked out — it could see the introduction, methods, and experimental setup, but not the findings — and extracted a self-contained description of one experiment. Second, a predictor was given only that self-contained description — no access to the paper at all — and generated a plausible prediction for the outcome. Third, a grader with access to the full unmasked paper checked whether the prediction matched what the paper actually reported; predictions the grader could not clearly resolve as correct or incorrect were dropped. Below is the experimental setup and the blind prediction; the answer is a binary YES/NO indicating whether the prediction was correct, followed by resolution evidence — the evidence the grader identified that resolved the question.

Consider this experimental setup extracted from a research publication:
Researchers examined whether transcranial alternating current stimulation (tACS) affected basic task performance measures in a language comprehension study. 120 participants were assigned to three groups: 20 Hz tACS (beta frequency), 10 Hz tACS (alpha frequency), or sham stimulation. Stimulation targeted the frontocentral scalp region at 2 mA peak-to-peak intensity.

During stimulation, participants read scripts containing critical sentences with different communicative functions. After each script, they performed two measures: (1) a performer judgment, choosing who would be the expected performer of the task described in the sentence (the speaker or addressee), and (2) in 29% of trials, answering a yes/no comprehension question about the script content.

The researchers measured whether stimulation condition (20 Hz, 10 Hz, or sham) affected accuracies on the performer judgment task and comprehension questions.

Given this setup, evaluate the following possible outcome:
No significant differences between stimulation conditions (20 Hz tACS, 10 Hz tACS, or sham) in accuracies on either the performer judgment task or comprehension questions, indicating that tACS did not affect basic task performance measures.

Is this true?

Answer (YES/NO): YES